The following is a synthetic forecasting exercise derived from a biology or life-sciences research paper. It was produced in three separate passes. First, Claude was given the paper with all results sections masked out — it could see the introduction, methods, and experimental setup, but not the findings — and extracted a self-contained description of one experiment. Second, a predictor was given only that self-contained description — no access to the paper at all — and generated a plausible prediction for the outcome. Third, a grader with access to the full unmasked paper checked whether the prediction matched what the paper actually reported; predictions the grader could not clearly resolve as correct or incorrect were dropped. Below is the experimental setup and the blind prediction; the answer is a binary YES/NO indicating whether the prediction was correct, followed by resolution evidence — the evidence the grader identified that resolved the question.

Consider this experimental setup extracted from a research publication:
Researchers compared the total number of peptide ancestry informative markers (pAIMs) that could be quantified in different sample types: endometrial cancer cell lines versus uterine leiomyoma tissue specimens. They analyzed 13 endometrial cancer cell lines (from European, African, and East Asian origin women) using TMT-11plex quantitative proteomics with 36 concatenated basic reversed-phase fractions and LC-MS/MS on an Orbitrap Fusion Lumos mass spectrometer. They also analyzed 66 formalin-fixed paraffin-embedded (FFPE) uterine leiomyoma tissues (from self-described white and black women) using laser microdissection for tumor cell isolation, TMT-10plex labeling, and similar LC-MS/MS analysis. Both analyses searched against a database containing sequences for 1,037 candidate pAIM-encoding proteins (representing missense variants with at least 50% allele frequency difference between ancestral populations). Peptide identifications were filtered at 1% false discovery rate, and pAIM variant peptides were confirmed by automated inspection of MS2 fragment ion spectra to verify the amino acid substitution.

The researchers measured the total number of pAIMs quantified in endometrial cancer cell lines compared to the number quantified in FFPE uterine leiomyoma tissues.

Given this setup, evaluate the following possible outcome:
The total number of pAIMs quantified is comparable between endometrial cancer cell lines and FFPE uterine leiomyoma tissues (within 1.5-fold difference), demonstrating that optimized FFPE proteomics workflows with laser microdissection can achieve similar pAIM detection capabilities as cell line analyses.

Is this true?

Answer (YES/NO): YES